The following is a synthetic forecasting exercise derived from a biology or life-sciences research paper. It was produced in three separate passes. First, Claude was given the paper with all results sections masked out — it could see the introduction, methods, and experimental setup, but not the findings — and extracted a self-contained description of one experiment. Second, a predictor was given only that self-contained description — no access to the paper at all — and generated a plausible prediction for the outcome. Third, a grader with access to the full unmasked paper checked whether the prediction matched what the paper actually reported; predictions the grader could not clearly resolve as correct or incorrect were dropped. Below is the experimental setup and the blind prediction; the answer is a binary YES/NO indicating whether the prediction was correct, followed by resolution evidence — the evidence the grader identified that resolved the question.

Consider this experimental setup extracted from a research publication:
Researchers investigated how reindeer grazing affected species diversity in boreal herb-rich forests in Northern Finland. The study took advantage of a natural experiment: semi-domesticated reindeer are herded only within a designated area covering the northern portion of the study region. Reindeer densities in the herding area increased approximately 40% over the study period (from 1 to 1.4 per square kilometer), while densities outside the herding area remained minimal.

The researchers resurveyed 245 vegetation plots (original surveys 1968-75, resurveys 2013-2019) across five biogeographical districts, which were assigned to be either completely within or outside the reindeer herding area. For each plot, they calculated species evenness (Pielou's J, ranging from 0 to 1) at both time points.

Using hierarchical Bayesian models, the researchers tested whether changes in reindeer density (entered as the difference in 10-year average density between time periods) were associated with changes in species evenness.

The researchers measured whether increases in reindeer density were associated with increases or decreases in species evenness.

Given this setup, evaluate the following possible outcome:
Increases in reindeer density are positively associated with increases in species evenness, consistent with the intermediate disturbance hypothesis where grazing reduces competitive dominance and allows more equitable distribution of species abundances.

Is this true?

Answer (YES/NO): YES